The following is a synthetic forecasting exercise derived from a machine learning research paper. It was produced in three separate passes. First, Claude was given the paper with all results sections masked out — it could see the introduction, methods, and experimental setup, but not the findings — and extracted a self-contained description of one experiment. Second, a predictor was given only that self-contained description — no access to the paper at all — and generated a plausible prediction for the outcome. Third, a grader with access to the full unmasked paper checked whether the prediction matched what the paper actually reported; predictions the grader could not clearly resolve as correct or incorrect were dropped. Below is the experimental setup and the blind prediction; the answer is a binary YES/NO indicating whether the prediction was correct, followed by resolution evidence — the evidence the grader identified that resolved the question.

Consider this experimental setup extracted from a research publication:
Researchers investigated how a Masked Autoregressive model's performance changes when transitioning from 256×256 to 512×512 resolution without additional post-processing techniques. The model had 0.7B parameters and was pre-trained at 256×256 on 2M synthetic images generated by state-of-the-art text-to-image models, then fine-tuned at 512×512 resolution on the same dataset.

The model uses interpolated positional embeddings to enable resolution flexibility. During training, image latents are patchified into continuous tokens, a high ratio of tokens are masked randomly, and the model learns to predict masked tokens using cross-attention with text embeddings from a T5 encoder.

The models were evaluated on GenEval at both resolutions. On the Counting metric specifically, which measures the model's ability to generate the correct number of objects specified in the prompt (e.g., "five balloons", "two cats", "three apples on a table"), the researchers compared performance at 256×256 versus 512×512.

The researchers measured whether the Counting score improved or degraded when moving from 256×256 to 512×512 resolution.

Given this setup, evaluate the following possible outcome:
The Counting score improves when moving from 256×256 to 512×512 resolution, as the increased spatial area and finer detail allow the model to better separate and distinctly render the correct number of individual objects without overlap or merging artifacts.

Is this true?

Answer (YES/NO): NO